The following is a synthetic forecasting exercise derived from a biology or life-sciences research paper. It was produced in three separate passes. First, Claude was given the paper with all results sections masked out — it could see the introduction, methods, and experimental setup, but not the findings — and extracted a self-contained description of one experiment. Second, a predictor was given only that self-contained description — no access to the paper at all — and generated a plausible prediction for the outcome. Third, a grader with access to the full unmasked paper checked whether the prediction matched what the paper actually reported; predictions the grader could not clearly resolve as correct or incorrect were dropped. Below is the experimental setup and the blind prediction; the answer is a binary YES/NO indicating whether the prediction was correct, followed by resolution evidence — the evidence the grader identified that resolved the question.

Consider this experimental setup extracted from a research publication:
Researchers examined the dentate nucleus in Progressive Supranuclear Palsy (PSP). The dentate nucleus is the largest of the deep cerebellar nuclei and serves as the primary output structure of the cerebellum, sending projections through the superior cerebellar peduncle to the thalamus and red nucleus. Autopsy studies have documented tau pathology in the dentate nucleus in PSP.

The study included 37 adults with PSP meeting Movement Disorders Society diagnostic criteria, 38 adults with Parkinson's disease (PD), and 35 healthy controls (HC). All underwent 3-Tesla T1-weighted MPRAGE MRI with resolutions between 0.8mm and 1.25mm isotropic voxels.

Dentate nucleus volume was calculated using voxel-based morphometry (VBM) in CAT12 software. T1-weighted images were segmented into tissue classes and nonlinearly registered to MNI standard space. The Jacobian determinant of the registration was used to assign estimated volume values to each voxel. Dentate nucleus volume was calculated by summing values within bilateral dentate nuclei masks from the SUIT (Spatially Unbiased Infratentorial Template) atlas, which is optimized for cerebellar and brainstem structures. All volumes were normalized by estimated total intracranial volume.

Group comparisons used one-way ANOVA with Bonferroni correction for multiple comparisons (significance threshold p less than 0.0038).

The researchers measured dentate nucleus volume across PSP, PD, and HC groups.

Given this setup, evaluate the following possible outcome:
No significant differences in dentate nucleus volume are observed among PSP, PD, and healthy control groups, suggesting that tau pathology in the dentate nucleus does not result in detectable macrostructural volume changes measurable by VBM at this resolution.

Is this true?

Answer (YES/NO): NO